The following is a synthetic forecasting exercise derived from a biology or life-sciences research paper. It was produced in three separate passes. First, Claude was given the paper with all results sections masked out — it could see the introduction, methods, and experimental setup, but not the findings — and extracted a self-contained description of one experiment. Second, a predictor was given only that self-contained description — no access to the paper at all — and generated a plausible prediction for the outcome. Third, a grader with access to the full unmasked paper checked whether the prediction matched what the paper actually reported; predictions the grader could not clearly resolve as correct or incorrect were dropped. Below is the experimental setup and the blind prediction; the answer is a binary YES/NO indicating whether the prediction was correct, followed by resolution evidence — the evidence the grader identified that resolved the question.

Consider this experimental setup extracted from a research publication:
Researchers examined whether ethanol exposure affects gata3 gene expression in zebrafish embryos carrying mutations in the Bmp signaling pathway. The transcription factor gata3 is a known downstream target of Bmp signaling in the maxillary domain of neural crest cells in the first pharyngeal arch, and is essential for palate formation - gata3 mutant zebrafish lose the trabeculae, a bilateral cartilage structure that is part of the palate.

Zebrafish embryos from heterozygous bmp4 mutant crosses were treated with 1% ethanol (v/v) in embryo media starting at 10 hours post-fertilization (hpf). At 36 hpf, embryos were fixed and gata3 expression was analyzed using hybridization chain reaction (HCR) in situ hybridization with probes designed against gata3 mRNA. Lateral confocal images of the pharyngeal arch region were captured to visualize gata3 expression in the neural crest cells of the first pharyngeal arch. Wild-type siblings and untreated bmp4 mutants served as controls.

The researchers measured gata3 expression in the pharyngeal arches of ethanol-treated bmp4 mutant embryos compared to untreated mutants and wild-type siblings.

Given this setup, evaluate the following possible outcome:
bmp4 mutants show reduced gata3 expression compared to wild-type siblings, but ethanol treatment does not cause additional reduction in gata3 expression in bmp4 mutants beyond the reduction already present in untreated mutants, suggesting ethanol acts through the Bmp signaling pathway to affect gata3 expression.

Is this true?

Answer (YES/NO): NO